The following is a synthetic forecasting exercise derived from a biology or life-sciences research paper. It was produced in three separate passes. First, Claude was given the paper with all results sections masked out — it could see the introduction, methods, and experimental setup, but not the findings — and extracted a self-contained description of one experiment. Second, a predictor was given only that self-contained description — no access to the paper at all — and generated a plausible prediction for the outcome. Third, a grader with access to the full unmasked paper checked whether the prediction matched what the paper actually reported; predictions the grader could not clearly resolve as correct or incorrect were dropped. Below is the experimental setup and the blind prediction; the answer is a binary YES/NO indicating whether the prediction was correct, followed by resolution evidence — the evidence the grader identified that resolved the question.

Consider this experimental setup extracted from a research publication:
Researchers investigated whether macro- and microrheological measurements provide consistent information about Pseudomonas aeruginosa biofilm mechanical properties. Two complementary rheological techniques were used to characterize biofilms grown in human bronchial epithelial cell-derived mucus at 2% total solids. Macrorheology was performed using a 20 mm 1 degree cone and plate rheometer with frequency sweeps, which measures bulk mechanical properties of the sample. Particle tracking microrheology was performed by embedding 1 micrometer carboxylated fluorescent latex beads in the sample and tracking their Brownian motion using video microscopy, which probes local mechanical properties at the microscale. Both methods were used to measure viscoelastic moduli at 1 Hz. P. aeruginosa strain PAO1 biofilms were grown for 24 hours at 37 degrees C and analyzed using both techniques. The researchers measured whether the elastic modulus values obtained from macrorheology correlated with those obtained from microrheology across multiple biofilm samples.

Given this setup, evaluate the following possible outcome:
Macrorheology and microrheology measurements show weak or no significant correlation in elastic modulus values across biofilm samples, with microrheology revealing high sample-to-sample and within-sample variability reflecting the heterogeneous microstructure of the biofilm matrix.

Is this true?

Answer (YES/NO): NO